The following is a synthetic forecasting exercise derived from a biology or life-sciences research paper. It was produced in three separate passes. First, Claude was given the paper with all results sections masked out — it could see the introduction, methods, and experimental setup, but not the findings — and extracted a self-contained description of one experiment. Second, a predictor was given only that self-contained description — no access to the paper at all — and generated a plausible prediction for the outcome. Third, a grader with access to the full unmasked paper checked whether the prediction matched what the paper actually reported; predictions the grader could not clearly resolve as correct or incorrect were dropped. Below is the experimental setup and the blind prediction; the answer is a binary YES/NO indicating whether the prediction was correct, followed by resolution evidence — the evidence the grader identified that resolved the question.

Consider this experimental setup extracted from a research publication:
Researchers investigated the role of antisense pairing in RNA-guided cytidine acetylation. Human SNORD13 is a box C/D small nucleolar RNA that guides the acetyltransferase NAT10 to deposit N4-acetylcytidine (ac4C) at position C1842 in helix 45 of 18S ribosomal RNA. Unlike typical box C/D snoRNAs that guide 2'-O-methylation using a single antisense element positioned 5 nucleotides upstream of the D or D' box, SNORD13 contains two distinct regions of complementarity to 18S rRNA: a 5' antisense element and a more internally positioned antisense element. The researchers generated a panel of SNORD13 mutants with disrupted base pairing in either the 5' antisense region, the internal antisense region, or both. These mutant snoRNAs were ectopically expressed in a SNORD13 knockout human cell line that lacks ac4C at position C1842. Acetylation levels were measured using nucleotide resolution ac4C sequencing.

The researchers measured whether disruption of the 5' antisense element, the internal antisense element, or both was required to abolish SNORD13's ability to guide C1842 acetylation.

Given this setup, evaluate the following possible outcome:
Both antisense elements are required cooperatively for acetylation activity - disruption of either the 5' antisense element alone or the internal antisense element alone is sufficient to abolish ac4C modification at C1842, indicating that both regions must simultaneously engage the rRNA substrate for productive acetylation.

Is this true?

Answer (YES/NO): NO